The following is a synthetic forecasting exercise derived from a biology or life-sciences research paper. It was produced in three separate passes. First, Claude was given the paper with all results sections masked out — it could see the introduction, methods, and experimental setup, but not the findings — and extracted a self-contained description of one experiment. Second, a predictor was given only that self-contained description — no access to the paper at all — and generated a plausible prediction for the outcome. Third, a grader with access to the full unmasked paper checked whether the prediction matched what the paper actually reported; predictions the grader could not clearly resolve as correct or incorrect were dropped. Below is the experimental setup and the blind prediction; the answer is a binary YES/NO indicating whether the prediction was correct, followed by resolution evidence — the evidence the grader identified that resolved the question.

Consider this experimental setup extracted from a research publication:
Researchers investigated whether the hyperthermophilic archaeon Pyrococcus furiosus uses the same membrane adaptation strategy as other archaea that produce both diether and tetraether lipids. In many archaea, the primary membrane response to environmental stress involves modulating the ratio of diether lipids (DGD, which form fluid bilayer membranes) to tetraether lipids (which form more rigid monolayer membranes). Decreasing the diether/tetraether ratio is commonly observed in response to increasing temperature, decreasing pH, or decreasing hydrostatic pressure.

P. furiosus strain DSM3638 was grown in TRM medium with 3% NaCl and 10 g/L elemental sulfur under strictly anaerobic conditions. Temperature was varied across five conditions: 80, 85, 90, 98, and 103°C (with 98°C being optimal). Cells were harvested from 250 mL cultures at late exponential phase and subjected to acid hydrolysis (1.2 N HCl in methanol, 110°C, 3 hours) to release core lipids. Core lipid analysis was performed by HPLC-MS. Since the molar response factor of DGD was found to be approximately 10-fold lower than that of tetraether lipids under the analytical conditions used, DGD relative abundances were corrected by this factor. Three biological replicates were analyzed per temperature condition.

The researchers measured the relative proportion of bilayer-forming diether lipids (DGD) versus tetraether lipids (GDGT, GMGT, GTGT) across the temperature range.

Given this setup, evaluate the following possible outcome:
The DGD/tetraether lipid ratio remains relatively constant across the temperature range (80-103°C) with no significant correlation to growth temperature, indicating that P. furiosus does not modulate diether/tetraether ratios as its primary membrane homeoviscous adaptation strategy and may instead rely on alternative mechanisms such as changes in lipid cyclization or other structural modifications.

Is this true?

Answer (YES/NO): YES